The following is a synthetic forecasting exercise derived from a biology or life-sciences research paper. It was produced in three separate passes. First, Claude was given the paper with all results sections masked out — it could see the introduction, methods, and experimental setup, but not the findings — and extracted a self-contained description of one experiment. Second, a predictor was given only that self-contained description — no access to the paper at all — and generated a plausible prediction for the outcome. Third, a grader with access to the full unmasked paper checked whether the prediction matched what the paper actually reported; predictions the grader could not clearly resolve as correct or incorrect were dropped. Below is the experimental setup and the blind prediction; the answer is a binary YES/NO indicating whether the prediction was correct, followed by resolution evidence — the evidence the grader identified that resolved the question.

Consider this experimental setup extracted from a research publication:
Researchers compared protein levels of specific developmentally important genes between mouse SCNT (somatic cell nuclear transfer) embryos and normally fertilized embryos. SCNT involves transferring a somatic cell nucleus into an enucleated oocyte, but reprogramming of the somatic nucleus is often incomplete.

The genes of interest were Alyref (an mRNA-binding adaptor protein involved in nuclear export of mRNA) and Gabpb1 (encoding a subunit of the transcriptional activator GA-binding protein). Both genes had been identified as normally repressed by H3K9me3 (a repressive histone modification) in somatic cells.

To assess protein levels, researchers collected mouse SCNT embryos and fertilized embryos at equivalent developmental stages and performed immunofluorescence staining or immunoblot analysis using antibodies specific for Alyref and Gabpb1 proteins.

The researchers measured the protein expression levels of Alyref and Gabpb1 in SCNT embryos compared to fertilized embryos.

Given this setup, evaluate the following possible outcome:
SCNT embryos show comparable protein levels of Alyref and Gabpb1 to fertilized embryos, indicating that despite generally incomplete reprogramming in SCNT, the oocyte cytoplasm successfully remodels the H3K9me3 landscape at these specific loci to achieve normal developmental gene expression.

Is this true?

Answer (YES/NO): NO